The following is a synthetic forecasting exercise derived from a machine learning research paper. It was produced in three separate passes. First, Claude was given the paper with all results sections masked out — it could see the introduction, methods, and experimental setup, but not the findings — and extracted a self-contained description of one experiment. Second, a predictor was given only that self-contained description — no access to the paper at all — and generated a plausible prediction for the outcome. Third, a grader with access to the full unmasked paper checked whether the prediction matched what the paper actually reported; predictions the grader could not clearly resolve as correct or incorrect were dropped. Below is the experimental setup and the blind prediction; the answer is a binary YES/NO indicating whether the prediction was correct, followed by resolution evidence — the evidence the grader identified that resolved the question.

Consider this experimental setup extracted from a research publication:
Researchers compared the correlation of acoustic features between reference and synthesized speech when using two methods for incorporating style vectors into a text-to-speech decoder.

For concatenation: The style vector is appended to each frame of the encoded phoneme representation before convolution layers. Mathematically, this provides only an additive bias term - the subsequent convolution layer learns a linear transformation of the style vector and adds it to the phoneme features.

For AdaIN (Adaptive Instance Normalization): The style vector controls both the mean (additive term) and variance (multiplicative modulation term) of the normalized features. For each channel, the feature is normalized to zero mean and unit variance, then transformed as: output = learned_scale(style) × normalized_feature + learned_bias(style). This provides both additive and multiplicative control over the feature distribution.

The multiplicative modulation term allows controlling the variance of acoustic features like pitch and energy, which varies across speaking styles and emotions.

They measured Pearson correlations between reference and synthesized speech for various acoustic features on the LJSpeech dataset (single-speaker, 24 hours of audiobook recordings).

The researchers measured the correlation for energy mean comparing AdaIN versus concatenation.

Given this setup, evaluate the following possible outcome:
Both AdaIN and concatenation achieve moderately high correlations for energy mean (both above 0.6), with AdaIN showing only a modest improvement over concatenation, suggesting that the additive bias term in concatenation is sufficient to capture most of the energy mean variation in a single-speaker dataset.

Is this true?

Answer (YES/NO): NO